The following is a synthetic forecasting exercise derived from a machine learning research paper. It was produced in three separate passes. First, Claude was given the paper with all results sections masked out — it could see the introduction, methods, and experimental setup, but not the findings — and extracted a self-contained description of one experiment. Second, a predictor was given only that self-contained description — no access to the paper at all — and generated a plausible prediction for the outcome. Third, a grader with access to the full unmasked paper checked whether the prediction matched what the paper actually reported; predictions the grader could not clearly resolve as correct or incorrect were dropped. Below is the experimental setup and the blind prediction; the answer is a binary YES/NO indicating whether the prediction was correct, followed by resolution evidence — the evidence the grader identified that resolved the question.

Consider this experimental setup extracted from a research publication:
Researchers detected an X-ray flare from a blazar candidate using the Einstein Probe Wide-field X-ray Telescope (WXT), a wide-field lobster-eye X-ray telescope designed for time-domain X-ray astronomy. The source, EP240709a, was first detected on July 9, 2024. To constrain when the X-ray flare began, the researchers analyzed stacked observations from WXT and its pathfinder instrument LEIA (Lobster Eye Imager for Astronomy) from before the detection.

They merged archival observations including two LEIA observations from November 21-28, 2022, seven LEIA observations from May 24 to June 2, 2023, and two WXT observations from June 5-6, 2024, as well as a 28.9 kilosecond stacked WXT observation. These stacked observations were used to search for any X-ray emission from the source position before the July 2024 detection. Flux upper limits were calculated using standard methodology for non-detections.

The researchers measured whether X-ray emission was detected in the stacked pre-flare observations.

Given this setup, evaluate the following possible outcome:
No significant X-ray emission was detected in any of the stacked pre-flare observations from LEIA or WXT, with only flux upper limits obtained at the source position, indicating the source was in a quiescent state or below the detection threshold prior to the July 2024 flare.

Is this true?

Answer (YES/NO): YES